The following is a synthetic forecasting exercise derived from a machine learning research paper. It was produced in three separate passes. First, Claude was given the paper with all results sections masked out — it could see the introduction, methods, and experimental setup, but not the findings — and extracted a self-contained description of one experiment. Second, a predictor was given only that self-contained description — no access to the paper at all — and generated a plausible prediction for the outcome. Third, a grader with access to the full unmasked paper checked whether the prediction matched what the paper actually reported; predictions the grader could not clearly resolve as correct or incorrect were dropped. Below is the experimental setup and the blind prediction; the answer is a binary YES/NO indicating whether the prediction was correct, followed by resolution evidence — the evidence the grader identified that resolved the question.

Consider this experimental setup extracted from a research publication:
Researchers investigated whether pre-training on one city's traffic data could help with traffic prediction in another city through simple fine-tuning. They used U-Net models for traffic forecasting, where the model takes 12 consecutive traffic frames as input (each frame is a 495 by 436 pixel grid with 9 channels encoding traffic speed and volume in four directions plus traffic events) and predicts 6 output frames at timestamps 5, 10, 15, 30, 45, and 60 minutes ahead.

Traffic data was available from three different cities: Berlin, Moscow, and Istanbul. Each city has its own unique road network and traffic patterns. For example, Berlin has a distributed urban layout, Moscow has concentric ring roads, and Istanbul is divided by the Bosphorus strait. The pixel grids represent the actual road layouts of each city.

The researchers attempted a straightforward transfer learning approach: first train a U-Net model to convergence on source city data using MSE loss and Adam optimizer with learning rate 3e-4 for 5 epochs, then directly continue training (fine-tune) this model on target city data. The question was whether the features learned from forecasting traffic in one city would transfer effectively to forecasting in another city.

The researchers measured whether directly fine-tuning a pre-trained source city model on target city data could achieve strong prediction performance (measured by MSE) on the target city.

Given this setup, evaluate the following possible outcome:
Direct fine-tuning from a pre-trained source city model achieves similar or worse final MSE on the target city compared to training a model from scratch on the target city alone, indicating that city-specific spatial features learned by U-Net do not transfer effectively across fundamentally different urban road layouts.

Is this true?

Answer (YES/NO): YES